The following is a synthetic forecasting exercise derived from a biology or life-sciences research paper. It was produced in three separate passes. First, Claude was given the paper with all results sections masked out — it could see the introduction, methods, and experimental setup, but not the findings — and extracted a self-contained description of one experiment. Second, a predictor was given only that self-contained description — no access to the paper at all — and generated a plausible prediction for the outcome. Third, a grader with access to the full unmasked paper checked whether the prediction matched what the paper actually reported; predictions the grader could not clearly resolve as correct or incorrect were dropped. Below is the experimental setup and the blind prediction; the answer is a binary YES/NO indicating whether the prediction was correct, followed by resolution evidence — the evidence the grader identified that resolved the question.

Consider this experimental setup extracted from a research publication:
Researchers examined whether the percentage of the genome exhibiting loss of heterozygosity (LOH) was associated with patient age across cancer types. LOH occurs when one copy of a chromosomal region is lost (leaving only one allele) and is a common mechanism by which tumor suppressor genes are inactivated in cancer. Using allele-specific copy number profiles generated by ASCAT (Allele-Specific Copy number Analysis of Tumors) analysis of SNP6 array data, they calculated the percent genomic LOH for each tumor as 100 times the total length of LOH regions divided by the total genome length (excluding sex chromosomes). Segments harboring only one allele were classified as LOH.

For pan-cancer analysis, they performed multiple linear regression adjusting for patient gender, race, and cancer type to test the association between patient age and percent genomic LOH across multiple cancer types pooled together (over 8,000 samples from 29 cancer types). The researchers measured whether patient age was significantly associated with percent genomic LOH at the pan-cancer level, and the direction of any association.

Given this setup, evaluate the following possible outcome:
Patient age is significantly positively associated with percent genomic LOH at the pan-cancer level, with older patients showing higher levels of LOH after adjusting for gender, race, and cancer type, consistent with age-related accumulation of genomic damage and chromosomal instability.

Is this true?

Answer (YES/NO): NO